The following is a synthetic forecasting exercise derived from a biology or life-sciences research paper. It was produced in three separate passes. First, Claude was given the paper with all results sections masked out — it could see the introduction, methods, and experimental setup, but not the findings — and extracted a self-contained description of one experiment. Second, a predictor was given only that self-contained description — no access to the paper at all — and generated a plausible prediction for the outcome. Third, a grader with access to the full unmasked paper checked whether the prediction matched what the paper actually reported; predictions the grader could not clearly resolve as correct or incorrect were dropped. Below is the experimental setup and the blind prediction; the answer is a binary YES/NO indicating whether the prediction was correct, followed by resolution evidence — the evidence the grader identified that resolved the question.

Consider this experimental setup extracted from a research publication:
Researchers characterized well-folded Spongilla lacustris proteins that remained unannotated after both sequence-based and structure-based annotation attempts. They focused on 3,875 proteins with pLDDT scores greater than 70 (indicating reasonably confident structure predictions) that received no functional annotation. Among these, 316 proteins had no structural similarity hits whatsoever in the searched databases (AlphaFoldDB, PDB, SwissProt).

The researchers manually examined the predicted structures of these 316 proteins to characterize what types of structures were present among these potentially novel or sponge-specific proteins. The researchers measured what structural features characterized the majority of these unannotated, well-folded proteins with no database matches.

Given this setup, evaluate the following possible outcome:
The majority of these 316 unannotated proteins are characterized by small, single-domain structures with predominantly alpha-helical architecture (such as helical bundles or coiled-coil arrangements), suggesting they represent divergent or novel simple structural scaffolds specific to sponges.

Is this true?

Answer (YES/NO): NO